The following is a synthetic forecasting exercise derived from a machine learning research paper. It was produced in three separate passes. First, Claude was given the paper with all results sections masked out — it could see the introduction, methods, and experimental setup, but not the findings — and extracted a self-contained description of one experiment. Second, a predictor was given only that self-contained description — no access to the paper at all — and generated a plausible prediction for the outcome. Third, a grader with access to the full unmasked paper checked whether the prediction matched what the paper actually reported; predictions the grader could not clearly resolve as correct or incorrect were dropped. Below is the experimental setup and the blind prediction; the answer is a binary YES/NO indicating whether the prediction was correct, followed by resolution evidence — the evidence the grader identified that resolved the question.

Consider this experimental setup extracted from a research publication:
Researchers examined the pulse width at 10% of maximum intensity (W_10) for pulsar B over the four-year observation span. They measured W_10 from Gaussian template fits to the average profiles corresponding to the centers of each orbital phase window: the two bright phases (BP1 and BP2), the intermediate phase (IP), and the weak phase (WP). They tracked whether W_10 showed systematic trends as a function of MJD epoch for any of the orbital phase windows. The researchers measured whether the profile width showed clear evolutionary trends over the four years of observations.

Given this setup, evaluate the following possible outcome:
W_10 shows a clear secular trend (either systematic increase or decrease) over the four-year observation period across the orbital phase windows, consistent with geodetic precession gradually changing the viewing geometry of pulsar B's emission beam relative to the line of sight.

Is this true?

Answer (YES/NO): NO